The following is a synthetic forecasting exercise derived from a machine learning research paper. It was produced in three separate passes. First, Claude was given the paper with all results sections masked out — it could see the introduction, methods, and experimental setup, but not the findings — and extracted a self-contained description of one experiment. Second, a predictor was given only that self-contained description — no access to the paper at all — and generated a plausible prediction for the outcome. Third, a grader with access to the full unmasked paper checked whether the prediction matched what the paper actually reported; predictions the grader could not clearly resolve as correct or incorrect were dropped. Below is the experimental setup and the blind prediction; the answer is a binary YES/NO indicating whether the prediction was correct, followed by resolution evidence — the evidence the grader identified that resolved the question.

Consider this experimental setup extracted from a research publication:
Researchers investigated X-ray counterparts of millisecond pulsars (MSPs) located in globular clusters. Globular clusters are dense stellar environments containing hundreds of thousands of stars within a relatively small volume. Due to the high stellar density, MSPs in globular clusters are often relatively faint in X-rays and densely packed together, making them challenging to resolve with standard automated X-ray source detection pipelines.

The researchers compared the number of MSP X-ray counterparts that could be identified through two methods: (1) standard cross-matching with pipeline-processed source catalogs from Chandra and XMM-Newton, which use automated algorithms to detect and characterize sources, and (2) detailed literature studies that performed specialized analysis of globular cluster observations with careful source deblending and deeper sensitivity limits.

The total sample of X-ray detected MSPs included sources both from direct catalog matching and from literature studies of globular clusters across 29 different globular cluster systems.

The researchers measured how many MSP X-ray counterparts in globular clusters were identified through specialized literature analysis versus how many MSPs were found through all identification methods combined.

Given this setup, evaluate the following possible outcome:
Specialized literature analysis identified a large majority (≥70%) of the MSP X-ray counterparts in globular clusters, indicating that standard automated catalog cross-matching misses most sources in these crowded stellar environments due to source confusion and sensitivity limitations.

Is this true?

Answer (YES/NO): YES